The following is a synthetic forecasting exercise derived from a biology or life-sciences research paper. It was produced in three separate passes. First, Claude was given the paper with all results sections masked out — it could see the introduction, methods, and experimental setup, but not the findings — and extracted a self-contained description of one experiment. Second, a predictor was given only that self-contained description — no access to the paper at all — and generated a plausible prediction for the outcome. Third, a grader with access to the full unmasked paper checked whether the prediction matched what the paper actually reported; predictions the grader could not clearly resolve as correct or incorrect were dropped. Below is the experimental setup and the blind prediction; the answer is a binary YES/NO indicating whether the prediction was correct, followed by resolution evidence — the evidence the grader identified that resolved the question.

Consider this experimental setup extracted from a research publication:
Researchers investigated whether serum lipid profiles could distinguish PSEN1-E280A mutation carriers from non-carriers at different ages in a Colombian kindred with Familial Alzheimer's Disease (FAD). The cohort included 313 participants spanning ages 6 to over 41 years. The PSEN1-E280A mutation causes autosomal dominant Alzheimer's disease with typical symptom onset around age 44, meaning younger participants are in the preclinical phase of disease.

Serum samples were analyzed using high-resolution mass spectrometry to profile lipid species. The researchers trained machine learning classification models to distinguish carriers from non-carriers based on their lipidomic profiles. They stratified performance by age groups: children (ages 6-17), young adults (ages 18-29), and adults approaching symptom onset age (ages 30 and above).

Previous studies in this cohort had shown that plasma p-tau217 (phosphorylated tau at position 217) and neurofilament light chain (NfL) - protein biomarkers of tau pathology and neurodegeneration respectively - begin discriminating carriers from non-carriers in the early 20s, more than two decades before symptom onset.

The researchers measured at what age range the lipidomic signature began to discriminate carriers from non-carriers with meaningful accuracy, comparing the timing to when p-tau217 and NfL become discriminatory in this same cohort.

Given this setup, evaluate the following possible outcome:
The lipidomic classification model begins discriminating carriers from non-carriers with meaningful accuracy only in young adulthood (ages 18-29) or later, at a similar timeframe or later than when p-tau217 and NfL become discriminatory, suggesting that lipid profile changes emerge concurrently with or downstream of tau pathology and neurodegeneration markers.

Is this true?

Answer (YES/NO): NO